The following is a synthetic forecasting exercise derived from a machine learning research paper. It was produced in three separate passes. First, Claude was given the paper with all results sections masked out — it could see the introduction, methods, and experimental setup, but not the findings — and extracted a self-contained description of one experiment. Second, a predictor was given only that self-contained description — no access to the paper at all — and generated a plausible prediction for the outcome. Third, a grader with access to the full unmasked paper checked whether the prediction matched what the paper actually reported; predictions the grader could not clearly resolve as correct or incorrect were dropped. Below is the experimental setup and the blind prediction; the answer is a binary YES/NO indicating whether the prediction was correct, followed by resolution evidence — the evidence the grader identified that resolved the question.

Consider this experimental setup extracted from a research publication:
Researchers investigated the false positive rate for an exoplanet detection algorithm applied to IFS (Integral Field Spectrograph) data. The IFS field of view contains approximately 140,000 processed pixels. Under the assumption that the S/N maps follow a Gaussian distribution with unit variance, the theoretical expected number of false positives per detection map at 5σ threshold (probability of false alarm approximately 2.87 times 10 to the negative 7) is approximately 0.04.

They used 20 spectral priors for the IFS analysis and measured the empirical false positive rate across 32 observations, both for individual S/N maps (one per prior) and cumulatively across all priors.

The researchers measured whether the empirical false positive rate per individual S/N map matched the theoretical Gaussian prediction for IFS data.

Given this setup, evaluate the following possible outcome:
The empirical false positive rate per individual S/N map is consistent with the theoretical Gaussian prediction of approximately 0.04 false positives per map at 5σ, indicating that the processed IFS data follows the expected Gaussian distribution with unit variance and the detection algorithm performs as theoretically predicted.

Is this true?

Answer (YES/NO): YES